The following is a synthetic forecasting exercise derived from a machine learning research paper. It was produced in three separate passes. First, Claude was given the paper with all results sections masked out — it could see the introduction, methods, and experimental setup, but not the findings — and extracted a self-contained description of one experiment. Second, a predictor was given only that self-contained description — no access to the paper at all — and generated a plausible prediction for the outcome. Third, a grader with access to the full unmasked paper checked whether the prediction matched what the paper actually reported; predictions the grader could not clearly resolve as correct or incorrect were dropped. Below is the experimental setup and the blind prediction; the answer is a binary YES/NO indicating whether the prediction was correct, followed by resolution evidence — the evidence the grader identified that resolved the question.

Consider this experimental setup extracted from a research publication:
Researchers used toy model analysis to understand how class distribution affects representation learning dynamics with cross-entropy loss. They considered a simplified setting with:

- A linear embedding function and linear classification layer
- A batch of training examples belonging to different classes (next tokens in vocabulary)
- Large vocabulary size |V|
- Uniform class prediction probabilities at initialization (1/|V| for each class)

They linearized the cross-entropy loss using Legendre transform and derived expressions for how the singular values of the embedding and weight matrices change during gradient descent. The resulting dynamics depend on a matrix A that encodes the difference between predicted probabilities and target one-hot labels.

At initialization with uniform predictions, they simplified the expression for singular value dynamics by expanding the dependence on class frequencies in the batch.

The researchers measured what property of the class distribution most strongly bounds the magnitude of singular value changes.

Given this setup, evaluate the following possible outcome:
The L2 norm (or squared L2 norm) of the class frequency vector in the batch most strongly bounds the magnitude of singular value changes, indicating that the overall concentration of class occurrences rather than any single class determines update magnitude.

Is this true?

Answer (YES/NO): NO